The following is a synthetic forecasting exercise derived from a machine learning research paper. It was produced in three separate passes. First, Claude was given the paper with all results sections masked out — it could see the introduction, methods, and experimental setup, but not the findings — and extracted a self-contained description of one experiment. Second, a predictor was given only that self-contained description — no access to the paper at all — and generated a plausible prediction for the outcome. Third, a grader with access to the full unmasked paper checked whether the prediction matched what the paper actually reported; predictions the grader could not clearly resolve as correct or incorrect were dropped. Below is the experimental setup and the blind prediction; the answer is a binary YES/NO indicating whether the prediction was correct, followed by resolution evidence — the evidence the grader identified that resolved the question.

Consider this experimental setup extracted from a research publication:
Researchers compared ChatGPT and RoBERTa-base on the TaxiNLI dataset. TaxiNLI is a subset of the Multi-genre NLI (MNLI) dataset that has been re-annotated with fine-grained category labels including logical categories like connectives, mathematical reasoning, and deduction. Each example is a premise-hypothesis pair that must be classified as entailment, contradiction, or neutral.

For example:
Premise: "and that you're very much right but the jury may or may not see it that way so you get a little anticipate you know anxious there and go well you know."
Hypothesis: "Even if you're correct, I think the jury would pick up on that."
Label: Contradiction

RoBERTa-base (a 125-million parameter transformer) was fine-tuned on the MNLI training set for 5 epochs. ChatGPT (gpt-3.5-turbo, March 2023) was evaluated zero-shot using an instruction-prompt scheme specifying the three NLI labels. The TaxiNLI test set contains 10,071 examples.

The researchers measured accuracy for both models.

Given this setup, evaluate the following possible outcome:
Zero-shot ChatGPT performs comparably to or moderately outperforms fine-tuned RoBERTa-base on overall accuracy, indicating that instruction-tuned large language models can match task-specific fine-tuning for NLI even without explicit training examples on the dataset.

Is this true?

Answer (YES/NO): YES